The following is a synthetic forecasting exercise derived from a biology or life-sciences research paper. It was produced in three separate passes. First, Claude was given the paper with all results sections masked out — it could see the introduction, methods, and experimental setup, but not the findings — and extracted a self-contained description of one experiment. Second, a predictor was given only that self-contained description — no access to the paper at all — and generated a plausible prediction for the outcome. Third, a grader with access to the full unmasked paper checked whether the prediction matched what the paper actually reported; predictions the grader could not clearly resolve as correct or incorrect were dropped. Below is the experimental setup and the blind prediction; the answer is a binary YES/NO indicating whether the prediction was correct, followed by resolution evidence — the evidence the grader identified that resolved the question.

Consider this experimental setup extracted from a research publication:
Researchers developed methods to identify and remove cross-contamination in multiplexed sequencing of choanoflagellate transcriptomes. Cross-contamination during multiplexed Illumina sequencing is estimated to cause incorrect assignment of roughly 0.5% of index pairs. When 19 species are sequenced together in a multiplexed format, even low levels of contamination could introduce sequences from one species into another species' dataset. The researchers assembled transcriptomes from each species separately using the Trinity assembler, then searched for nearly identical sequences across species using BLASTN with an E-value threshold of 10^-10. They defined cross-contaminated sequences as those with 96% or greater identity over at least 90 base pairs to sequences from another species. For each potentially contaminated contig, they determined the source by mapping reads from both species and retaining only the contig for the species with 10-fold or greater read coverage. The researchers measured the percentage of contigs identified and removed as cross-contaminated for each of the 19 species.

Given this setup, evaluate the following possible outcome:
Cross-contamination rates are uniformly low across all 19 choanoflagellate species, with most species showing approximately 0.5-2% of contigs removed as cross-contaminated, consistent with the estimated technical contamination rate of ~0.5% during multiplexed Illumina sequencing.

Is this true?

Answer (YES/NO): NO